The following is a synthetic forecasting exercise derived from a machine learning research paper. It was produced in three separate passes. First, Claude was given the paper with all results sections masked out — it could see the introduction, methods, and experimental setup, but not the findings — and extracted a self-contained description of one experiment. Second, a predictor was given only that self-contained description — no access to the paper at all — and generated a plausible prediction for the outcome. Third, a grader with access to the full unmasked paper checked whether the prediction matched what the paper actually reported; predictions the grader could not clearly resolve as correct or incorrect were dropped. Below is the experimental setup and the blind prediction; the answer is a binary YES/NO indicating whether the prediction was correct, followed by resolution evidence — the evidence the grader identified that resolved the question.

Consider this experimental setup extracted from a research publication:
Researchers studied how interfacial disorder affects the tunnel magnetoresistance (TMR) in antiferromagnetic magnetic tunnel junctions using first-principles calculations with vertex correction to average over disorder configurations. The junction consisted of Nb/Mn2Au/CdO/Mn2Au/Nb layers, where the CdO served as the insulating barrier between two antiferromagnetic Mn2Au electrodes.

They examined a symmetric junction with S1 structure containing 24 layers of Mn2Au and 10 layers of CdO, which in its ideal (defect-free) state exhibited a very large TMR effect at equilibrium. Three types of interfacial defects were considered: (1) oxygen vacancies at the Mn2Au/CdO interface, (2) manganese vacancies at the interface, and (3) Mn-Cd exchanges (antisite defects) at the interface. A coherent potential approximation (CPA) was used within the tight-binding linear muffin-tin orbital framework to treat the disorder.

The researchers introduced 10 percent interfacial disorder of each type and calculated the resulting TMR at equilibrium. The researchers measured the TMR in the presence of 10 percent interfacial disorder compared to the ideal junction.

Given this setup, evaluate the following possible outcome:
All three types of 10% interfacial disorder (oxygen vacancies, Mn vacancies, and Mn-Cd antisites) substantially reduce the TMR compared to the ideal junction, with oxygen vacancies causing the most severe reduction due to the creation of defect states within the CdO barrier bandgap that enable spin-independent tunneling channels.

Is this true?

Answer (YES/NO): NO